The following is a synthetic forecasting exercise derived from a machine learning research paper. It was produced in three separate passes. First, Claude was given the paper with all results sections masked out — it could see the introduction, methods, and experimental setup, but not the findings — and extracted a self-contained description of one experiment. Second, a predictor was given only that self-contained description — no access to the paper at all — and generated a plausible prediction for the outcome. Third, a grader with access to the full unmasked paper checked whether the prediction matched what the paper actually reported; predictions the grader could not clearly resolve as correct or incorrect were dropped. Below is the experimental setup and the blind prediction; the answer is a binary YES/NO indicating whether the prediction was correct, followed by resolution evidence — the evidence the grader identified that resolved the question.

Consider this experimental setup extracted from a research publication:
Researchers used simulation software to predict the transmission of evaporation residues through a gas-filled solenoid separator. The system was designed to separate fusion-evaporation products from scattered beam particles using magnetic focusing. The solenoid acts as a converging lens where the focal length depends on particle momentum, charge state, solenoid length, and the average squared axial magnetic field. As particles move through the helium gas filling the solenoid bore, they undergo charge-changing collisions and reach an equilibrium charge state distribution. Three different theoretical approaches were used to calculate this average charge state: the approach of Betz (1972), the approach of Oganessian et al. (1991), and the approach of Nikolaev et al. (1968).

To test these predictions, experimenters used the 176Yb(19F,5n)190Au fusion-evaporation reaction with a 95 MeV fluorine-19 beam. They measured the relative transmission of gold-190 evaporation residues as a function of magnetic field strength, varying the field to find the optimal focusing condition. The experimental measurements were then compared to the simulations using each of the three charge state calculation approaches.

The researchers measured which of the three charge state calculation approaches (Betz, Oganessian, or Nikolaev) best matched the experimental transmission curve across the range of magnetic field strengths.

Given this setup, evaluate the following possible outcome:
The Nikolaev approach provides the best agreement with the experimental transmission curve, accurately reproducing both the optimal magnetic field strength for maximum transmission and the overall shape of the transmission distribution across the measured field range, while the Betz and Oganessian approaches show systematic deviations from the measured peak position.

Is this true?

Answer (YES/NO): NO